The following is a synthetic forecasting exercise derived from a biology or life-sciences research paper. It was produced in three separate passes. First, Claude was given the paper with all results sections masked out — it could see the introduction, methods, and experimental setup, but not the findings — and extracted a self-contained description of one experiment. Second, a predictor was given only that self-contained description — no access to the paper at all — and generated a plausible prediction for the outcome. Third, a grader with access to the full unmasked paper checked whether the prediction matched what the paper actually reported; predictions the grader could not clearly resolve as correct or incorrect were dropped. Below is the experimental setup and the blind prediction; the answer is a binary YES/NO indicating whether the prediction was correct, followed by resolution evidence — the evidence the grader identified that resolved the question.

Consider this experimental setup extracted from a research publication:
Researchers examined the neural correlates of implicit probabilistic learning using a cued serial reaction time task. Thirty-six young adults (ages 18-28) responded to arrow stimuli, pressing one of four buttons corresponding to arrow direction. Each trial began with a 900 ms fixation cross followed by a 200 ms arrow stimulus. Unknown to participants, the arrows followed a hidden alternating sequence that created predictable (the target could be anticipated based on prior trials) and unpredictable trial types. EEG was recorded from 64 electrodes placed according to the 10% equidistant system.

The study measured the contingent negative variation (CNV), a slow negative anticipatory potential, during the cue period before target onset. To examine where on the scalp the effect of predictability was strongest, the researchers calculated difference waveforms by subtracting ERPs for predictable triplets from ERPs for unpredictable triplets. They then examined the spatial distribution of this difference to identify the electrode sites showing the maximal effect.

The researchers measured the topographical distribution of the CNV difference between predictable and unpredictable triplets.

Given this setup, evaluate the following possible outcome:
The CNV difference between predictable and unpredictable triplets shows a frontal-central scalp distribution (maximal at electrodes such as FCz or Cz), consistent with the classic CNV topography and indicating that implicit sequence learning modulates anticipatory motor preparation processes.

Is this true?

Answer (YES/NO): NO